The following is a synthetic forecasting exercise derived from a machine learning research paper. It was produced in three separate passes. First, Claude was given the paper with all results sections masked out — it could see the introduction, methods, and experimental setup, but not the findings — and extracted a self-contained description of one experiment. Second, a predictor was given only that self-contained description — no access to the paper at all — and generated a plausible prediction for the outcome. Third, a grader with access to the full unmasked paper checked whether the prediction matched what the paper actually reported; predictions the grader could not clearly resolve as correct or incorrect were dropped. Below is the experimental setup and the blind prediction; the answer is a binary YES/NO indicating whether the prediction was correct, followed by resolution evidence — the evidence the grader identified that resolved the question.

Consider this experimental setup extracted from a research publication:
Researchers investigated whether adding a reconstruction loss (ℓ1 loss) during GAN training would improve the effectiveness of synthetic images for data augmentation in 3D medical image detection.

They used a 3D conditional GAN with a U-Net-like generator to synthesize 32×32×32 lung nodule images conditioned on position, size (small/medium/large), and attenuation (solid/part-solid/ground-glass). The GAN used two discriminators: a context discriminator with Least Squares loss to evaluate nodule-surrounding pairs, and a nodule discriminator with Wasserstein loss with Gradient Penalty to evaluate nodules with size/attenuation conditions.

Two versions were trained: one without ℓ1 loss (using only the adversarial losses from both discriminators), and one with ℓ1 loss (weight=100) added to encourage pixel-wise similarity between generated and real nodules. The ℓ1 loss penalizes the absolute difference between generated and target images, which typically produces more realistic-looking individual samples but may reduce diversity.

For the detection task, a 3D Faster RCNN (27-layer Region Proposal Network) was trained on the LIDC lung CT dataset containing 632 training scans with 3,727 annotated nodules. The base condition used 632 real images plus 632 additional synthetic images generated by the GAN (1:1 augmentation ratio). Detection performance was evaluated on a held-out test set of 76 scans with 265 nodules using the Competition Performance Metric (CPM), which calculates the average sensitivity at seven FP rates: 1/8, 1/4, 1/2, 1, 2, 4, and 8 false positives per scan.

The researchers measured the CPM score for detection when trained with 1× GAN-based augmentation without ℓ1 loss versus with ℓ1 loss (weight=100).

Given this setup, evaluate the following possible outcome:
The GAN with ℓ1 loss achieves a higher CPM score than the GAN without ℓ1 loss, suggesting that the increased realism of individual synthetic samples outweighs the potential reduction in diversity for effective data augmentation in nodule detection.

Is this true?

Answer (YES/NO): NO